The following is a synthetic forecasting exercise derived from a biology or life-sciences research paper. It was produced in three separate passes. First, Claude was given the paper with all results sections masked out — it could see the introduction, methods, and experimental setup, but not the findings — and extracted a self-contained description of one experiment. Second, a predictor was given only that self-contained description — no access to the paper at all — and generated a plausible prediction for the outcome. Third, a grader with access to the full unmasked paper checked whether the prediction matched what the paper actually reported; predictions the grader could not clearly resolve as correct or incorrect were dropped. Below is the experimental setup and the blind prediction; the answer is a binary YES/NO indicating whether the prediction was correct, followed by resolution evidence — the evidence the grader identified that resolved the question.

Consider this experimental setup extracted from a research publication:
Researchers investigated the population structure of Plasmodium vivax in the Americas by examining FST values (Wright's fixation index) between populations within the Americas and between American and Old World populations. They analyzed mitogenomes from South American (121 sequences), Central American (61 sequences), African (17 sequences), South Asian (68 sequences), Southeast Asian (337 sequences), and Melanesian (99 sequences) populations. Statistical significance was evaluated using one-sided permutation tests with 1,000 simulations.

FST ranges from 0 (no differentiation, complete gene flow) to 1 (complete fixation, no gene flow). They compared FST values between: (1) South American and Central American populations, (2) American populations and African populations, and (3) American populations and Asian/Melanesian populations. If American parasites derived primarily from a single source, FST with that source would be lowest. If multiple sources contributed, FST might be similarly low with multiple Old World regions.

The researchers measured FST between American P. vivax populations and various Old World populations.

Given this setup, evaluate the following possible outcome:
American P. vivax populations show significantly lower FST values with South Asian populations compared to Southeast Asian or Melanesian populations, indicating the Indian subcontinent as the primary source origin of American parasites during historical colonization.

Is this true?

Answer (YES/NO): NO